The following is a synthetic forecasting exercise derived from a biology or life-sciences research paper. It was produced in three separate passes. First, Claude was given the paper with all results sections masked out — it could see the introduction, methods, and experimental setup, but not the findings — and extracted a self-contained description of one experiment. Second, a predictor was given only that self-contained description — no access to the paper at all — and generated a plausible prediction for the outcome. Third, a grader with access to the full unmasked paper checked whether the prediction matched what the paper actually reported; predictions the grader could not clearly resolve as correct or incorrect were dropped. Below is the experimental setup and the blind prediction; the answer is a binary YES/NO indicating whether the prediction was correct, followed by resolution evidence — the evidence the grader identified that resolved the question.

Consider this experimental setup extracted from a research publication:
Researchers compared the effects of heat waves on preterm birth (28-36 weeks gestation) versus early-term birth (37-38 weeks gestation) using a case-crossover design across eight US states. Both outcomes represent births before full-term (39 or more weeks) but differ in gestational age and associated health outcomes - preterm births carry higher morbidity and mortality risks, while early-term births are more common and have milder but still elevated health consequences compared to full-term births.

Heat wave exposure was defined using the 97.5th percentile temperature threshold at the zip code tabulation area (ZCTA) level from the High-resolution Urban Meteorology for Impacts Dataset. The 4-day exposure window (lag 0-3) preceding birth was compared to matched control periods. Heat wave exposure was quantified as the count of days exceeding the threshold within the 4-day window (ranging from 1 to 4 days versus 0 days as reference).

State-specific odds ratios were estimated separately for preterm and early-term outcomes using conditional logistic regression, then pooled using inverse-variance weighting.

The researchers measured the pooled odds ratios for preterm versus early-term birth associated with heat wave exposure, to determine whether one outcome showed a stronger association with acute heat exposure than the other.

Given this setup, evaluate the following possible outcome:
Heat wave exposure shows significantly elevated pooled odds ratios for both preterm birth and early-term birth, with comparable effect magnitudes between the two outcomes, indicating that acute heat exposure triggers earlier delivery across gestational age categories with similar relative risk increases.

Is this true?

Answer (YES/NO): YES